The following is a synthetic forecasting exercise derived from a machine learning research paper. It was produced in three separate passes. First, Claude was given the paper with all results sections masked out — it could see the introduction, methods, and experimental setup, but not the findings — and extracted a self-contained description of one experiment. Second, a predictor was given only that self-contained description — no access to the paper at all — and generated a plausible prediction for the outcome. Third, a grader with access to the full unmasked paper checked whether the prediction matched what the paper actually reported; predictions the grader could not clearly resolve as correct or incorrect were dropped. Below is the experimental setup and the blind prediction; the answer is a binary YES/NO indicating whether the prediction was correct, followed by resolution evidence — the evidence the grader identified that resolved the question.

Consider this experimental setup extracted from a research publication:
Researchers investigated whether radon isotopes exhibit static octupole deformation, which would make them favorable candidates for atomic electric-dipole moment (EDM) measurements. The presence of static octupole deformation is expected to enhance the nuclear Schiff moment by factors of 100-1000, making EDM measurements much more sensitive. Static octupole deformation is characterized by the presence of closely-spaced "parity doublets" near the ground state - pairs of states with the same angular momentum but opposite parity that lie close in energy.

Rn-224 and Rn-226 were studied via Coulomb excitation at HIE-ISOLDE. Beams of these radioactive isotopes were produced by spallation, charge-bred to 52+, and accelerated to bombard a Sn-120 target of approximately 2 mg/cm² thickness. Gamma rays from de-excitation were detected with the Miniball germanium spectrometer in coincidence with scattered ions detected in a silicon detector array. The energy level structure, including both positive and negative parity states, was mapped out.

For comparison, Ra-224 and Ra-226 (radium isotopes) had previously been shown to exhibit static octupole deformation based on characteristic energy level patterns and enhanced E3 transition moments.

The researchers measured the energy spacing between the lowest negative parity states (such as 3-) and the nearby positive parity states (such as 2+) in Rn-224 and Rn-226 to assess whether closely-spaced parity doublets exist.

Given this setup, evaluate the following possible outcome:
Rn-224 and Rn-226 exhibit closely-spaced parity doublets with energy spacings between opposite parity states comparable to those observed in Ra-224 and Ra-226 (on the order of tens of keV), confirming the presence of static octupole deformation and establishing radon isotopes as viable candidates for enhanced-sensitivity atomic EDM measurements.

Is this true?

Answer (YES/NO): NO